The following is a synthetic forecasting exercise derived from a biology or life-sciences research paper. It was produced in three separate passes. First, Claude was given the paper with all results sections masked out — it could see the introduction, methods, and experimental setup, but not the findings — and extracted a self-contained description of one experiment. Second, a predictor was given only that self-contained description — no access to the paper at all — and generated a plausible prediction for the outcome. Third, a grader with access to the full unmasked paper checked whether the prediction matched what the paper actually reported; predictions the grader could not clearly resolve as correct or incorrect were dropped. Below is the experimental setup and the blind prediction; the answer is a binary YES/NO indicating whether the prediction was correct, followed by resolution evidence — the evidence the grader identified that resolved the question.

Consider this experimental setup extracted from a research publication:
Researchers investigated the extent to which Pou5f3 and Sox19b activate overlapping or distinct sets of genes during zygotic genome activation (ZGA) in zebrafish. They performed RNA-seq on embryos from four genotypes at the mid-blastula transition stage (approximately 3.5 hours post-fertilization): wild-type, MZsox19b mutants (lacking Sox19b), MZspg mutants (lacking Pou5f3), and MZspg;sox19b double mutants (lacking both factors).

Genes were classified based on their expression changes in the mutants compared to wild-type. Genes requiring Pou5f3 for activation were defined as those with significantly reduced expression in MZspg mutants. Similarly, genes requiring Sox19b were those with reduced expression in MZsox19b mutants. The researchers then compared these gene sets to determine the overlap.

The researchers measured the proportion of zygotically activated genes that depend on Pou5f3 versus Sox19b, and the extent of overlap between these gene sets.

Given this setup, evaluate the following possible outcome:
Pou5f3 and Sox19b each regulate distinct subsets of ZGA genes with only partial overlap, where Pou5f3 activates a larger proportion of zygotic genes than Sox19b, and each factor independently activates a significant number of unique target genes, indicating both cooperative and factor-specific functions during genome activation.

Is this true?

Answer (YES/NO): NO